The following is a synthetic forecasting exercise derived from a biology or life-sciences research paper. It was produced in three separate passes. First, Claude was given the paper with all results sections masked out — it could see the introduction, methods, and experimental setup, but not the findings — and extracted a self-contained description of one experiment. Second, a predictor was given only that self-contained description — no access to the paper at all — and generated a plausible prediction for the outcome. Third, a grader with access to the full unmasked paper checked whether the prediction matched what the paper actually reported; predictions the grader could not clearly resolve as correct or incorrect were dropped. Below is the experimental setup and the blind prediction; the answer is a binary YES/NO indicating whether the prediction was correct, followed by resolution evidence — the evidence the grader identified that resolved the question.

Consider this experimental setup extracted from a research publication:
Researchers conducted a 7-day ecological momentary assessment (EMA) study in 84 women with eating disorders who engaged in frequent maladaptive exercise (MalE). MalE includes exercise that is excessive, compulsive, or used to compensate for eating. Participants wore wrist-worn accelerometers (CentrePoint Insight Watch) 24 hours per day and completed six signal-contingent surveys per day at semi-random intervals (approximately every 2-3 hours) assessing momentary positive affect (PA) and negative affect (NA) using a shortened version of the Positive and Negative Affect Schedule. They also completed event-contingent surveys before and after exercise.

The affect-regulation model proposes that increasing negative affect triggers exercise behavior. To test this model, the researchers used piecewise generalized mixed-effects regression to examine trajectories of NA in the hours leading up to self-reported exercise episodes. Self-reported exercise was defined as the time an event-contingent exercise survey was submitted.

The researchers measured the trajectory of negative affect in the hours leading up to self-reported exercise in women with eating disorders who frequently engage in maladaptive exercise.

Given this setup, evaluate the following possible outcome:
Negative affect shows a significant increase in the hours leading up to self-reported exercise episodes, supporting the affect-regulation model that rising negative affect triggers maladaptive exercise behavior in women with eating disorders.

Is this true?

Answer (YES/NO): NO